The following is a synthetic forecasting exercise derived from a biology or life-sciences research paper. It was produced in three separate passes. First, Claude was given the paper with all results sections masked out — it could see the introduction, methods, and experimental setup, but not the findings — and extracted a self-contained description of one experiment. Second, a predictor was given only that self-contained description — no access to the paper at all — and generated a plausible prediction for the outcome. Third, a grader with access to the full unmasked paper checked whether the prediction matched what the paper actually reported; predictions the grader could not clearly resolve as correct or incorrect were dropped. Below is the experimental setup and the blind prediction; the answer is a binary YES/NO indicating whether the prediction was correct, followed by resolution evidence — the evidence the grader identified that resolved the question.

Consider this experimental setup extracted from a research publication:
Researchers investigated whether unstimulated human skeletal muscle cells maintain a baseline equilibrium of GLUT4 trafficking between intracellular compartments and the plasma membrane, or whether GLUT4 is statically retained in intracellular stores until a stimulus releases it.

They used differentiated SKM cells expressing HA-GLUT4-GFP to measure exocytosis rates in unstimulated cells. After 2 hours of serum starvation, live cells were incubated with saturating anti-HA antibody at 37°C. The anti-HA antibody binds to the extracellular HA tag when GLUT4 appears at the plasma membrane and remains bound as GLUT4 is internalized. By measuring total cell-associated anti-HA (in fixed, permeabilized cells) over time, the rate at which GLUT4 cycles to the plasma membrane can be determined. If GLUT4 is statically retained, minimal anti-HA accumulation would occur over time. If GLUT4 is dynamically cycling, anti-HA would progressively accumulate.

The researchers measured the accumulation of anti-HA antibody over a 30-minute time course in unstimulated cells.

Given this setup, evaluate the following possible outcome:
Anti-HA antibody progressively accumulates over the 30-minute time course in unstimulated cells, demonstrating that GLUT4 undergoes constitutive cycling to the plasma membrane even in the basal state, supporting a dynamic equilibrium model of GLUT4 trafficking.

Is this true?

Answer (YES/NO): YES